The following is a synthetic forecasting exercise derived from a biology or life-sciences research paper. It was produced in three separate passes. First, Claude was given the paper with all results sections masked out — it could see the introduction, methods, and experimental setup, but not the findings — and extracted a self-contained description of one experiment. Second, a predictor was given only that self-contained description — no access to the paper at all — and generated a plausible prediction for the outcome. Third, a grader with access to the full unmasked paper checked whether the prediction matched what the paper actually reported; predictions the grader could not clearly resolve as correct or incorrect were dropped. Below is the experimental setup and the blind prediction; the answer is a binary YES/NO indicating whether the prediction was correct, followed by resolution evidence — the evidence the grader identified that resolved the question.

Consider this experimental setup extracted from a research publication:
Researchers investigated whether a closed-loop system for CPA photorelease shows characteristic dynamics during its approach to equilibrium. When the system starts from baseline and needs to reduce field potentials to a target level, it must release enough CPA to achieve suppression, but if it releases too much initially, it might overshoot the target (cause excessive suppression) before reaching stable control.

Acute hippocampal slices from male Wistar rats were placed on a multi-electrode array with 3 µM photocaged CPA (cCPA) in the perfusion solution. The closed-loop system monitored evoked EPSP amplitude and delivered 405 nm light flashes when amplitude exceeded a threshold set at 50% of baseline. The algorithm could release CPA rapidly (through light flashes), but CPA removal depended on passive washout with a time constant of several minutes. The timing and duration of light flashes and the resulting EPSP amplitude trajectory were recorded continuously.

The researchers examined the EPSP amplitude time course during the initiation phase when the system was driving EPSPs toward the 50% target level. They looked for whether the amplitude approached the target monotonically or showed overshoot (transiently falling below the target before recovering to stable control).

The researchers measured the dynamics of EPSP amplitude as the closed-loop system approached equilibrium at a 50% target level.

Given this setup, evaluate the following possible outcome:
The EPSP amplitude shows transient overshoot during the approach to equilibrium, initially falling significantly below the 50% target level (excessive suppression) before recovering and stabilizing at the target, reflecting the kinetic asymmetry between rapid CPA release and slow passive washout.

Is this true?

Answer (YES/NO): YES